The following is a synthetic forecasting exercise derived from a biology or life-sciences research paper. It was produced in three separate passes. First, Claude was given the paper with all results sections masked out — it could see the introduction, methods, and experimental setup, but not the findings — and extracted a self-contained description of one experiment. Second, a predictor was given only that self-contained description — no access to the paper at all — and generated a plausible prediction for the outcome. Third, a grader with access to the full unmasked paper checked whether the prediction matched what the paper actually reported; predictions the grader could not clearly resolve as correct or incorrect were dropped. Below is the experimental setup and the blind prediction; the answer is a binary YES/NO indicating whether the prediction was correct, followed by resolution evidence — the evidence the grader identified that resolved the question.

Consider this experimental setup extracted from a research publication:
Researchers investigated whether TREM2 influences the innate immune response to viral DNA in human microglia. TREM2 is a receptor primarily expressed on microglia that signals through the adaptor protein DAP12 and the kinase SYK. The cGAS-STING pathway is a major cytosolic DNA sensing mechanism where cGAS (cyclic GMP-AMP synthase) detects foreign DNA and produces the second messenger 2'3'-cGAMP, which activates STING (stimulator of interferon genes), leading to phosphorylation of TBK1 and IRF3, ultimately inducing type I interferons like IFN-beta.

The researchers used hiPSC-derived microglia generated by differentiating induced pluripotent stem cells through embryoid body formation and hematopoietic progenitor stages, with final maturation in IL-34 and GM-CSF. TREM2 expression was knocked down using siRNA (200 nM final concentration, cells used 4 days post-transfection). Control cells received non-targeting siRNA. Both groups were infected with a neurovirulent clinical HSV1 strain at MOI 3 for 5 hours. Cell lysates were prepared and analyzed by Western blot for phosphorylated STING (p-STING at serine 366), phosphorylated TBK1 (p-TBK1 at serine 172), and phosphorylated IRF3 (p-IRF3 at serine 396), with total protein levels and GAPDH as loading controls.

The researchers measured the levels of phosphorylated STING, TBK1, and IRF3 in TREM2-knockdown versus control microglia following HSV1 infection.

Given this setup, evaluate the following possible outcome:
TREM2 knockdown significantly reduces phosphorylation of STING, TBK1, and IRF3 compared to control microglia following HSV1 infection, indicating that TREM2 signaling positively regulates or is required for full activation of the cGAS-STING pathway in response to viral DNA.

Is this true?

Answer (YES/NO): YES